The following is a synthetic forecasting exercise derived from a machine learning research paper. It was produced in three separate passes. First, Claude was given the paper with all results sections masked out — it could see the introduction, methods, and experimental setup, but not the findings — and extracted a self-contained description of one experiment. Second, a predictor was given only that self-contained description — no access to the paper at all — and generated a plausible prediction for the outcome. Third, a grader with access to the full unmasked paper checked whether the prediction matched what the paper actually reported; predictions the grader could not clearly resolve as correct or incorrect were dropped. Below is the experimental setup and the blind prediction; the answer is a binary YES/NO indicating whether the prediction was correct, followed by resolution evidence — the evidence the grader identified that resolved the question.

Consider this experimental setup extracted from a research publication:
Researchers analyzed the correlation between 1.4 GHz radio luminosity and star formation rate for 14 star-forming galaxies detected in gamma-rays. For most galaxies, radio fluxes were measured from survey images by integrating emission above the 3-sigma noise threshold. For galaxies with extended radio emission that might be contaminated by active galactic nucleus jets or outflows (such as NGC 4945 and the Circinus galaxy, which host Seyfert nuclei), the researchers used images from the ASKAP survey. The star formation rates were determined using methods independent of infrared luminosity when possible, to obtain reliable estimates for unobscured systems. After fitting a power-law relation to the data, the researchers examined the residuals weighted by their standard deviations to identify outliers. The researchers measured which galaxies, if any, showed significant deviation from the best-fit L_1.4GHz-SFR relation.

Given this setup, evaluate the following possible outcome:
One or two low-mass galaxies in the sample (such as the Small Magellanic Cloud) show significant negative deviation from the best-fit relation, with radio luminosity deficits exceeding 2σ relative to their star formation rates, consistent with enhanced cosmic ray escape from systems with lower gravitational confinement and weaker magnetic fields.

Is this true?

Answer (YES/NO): NO